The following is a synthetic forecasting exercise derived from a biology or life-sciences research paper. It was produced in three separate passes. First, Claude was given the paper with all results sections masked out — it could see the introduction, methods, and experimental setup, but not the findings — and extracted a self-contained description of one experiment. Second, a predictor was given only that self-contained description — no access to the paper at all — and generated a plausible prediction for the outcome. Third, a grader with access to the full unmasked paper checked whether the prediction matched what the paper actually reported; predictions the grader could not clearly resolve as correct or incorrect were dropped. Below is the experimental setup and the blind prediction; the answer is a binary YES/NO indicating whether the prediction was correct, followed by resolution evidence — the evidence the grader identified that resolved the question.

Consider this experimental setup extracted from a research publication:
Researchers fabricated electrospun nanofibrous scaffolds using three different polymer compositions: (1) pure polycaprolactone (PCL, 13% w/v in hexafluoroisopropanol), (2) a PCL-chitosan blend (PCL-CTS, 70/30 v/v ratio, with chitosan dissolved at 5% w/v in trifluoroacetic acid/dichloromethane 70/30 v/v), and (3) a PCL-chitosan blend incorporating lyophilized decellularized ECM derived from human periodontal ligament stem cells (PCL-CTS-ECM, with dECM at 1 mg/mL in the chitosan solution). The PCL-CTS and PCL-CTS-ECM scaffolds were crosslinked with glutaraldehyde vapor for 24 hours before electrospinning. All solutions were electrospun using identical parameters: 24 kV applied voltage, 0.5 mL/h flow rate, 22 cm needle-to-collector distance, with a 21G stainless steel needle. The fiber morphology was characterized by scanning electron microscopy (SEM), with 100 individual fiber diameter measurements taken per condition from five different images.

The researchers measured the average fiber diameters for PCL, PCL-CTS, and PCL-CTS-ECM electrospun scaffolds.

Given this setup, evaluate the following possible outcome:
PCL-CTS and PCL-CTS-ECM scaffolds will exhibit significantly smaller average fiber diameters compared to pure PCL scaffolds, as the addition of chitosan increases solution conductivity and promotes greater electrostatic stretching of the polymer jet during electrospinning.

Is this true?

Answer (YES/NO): YES